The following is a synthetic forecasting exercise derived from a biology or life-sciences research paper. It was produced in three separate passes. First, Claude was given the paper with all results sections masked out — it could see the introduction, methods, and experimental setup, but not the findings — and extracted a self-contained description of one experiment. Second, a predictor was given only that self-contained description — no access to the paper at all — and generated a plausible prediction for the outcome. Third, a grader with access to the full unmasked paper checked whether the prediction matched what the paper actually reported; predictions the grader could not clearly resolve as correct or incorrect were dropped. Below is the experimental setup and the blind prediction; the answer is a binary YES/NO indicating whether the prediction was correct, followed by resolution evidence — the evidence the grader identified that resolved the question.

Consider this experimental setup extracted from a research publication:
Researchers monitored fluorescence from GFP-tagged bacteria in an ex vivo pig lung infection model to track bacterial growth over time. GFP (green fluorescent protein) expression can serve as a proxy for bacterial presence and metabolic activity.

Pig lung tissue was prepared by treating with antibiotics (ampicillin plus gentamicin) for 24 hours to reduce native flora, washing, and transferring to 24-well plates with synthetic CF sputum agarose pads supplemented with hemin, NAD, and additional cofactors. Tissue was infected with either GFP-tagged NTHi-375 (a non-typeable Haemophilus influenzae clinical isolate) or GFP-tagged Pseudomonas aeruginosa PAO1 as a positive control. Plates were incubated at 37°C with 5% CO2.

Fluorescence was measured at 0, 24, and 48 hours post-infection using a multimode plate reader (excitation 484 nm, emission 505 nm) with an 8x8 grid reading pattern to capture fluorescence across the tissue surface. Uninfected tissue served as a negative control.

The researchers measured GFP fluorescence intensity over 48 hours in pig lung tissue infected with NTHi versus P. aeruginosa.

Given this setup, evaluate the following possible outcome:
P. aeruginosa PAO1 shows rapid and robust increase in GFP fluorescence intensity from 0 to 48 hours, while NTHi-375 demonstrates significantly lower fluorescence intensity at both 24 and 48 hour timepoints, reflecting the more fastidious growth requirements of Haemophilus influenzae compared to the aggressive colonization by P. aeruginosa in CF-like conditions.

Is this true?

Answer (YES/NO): YES